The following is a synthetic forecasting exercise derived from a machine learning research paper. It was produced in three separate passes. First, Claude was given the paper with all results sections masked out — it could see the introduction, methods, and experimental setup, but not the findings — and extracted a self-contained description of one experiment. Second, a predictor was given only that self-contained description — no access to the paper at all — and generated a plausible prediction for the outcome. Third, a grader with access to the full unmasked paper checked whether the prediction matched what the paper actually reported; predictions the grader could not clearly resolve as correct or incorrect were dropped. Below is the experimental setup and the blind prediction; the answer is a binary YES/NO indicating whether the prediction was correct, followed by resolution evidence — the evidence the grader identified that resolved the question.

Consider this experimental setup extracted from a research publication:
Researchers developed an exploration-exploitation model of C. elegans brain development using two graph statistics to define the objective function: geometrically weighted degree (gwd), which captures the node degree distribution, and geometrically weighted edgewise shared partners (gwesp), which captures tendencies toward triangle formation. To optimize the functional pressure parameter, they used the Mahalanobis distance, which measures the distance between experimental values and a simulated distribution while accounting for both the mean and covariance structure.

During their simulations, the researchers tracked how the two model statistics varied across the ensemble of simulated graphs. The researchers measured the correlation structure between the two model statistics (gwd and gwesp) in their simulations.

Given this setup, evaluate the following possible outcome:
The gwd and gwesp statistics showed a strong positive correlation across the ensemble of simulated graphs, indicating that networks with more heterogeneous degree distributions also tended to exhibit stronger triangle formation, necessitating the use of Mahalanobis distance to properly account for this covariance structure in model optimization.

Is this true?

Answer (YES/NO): NO